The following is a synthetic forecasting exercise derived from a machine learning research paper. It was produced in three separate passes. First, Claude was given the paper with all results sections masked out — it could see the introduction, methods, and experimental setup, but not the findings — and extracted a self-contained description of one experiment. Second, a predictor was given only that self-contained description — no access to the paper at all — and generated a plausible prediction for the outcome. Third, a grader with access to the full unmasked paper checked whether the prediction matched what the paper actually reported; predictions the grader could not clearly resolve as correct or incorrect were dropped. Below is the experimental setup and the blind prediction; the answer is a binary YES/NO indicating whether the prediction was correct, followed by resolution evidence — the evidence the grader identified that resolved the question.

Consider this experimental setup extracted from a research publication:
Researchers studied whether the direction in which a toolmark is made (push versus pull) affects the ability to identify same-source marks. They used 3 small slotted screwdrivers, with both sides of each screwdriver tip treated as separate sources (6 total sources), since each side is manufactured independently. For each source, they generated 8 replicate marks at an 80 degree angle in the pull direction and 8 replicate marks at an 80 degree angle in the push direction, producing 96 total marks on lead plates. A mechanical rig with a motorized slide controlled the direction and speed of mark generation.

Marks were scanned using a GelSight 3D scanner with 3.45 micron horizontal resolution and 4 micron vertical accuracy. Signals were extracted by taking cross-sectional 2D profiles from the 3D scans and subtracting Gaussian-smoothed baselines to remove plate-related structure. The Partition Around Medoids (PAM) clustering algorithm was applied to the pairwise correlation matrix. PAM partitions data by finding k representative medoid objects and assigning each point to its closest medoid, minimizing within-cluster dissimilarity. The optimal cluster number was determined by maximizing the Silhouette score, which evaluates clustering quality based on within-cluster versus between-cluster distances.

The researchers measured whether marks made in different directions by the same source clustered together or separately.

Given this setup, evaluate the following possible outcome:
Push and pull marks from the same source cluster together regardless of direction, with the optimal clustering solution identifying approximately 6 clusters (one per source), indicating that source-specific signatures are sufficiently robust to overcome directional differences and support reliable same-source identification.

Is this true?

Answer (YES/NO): YES